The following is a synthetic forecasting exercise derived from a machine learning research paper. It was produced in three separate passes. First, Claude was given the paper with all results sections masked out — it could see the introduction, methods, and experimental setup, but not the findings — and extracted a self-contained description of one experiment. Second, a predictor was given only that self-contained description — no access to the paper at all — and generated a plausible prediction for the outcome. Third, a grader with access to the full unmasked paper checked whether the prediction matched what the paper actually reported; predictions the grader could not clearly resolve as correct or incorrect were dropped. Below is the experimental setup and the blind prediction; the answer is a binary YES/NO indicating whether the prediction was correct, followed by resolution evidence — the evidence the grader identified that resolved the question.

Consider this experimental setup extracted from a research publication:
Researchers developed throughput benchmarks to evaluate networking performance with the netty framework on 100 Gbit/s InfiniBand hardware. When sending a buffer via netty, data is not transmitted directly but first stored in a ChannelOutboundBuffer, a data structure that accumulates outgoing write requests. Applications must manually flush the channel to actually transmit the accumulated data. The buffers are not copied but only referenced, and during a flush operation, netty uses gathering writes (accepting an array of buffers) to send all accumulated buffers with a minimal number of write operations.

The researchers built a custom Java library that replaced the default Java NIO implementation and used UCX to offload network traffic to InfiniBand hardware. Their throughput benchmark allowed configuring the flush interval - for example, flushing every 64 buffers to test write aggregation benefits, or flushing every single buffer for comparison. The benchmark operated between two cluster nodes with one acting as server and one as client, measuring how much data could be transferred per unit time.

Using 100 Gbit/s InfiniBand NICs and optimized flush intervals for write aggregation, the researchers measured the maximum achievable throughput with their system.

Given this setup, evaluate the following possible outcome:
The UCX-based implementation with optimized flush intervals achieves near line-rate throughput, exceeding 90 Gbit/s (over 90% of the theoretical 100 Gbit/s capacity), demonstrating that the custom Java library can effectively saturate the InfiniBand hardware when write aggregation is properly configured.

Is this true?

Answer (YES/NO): YES